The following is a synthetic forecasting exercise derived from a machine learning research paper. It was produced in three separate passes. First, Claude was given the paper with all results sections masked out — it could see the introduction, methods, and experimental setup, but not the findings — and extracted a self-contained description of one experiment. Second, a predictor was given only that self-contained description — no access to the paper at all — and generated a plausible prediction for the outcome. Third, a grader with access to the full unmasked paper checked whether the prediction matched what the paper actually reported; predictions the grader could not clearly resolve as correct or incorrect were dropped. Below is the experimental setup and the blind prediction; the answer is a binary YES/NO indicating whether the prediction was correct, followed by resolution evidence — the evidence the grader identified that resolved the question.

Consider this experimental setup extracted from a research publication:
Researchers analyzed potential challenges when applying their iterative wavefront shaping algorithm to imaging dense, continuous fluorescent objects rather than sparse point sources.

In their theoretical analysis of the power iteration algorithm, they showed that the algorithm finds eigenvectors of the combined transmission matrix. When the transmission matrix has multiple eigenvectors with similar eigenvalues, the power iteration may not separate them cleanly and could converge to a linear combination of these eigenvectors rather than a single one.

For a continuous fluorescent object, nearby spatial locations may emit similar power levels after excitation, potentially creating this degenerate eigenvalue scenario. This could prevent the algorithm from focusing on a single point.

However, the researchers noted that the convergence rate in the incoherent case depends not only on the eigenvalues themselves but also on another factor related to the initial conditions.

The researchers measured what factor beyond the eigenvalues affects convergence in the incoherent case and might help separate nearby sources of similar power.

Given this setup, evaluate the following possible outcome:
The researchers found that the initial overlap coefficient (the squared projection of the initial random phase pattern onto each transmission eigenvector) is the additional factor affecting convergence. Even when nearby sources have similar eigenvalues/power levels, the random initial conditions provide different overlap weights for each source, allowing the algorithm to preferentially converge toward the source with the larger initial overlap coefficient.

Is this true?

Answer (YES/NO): YES